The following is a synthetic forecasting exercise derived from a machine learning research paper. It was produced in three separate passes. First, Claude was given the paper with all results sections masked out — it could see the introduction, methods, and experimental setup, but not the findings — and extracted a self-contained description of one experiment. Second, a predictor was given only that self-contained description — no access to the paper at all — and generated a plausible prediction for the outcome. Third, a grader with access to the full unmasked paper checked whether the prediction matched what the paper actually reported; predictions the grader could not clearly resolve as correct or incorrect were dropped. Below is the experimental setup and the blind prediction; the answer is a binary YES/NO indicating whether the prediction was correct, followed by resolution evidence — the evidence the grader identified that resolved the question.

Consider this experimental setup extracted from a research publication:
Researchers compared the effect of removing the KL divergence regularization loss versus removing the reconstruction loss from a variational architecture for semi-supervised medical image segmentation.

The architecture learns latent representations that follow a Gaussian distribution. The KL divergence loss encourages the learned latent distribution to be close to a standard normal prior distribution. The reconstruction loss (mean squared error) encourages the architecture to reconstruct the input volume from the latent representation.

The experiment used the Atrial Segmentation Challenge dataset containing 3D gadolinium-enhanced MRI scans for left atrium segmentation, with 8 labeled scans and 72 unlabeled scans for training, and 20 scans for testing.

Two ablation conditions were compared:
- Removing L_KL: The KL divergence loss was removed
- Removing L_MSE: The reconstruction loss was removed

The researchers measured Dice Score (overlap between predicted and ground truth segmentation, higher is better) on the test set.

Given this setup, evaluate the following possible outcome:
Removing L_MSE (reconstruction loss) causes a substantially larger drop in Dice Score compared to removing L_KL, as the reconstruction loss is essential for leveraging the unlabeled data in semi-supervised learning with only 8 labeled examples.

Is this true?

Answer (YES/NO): NO